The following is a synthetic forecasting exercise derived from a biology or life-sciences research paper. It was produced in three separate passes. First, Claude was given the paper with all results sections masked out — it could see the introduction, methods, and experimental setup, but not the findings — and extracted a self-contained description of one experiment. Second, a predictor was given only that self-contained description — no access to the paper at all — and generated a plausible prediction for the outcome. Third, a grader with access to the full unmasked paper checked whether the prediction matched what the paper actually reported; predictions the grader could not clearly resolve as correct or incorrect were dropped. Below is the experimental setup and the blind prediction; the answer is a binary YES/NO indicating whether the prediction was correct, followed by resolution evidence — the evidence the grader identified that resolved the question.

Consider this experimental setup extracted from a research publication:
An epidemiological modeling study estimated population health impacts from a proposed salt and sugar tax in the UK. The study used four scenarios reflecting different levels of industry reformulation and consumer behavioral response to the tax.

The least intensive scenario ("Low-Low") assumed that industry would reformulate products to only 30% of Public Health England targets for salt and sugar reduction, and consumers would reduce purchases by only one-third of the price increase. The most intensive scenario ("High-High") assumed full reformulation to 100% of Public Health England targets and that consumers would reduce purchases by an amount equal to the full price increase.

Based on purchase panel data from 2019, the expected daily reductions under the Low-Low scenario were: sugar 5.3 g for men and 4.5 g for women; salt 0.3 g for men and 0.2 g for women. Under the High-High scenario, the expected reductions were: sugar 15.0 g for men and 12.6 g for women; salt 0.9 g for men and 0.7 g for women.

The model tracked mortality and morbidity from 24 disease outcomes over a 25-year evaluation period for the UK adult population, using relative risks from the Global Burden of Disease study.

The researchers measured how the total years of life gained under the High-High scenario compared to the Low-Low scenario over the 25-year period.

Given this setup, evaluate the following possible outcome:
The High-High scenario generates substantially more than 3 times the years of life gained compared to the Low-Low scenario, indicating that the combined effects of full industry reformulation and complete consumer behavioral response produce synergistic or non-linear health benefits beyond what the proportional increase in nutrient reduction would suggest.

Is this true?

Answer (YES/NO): NO